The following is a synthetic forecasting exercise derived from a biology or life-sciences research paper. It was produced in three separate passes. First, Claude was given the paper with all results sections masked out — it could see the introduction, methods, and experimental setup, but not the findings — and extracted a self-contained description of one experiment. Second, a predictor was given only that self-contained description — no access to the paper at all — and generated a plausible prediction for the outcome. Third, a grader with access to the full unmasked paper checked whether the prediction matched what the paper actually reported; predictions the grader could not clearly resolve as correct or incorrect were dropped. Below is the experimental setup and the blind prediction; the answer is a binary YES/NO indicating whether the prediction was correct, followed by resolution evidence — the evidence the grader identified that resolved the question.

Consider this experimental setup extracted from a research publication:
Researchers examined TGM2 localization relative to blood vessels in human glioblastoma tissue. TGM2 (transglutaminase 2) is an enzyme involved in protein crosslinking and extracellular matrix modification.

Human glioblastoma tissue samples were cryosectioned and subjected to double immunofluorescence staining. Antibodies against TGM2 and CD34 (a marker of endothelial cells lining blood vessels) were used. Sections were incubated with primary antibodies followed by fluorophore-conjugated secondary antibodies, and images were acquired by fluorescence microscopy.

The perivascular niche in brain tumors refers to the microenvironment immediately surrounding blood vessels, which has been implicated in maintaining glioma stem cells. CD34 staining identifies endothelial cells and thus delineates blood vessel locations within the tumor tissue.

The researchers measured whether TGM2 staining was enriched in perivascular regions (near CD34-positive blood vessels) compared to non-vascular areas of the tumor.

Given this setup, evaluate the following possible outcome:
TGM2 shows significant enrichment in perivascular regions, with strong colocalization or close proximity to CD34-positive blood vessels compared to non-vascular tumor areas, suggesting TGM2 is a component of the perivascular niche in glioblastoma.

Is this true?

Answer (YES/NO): YES